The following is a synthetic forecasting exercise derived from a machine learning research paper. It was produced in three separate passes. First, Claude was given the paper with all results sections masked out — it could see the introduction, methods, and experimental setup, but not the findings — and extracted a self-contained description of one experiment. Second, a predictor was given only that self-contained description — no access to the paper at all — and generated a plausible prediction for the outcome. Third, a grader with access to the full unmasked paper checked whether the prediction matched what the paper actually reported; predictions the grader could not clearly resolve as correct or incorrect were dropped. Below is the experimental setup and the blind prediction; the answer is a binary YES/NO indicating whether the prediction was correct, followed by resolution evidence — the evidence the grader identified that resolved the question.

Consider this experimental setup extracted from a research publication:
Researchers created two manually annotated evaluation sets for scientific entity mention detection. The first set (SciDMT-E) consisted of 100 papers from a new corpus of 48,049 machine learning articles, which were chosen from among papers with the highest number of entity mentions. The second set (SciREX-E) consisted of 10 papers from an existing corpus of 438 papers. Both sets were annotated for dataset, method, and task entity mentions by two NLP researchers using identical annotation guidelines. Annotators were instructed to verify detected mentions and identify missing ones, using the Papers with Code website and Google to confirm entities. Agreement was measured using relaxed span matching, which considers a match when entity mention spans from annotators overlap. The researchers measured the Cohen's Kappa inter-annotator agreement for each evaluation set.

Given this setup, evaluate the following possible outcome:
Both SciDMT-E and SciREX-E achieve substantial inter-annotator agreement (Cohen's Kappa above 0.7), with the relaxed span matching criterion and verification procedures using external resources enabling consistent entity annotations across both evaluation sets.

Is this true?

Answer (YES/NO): YES